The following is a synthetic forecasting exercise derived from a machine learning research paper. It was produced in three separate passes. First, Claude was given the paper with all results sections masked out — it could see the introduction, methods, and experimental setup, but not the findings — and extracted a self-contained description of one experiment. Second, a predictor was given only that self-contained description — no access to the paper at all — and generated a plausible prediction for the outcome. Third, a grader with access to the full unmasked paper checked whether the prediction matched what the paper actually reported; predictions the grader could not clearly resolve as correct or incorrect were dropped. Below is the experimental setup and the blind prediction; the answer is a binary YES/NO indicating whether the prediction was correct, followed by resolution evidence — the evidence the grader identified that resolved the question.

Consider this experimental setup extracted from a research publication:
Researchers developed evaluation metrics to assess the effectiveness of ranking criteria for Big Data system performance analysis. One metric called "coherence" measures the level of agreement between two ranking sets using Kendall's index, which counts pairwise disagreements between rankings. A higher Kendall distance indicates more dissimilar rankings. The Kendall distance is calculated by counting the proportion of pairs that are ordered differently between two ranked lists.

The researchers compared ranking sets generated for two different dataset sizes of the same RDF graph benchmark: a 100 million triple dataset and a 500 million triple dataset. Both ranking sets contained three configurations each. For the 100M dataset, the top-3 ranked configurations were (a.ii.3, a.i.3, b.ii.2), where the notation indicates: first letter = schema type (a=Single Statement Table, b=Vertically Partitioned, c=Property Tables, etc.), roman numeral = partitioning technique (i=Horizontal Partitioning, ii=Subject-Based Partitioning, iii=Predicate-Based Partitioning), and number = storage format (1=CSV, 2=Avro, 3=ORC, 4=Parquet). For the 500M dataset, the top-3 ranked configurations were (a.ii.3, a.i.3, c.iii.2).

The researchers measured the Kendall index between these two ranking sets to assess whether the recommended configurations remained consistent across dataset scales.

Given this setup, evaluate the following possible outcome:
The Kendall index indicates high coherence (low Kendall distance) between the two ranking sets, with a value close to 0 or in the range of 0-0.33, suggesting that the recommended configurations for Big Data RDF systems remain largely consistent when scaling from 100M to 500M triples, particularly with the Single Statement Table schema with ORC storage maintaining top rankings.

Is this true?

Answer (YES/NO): NO